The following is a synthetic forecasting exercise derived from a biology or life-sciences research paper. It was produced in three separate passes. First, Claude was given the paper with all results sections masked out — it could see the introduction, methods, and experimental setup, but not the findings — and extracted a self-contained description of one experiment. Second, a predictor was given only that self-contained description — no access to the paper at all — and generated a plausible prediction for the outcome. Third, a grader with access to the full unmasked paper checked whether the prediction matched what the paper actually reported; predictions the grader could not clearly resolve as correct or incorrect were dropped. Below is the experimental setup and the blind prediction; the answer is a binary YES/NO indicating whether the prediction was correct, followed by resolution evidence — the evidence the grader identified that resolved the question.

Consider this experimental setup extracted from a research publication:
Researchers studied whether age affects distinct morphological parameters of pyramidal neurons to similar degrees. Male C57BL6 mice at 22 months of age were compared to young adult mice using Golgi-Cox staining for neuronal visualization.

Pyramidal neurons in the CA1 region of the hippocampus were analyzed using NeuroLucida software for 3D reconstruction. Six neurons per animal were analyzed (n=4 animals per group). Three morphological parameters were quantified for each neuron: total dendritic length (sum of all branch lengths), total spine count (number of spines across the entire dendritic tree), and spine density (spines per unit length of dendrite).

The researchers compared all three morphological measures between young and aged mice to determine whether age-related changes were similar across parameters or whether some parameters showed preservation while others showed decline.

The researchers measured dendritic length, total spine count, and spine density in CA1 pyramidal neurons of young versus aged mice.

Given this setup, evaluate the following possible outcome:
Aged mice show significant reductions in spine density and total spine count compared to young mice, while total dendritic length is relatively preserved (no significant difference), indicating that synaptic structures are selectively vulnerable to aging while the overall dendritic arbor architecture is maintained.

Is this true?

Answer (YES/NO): NO